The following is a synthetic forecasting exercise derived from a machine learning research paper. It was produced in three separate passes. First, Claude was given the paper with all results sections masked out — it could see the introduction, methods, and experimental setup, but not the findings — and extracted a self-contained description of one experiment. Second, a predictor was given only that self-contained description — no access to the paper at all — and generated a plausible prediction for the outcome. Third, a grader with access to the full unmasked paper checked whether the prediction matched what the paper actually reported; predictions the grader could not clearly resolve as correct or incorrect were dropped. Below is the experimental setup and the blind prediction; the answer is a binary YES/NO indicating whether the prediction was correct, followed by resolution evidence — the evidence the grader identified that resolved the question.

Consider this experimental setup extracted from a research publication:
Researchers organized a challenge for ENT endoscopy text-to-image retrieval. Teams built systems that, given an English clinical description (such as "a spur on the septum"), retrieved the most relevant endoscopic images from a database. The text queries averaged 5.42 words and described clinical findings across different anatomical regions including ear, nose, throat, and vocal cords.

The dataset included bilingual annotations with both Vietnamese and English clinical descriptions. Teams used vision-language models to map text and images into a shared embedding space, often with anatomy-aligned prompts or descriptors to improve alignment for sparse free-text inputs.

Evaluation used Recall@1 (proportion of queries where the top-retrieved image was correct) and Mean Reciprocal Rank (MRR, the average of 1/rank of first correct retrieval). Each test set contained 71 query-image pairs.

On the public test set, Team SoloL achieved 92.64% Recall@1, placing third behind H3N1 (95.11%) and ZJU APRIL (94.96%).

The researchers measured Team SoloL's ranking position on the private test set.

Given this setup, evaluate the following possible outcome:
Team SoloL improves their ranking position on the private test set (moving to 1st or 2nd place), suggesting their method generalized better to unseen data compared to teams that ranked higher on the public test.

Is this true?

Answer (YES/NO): YES